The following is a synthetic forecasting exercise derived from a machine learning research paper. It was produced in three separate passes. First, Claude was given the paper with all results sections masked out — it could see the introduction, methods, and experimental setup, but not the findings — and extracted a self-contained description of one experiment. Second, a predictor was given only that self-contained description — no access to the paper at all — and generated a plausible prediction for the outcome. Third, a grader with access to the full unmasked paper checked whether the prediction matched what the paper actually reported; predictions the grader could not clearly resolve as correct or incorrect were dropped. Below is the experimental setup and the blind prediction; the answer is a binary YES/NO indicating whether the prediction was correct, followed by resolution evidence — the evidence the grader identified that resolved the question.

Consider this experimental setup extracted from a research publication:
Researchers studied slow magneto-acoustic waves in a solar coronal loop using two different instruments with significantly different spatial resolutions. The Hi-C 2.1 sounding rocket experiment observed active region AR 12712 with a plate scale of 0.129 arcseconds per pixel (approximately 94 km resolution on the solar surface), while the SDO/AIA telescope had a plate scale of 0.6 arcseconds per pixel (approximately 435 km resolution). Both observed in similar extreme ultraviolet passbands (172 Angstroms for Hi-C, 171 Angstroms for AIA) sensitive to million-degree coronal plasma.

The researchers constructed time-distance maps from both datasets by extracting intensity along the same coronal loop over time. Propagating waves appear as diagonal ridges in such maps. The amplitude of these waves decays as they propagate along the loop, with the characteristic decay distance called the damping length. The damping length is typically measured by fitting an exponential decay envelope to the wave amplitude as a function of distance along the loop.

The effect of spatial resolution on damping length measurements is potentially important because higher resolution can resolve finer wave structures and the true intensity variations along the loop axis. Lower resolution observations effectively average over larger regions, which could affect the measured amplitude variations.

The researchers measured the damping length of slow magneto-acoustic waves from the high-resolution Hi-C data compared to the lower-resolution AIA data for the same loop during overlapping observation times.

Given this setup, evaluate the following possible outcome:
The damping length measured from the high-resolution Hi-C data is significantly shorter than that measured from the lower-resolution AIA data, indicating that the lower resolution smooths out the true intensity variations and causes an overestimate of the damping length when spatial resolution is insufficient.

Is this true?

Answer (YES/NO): NO